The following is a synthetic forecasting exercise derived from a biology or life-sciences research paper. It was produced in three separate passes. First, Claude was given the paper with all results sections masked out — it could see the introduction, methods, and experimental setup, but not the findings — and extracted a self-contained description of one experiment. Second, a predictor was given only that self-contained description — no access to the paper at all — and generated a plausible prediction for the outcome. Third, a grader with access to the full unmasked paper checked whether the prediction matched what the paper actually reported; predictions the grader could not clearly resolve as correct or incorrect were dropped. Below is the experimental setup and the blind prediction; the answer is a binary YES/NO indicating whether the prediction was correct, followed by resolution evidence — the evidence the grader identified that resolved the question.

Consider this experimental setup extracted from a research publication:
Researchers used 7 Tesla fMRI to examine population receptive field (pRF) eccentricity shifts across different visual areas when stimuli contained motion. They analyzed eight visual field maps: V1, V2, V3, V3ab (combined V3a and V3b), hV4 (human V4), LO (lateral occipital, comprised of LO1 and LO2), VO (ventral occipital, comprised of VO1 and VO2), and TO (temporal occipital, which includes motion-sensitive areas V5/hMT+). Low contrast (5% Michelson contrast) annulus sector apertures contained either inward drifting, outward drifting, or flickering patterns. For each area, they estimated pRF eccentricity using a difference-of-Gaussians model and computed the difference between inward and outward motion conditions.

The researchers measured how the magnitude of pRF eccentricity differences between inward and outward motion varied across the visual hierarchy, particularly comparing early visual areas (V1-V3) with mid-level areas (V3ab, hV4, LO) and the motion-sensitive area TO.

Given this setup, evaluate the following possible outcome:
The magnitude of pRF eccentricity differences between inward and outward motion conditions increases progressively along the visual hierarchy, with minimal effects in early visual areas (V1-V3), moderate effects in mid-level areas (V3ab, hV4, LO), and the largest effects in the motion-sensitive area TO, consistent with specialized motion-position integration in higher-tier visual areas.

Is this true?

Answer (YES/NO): NO